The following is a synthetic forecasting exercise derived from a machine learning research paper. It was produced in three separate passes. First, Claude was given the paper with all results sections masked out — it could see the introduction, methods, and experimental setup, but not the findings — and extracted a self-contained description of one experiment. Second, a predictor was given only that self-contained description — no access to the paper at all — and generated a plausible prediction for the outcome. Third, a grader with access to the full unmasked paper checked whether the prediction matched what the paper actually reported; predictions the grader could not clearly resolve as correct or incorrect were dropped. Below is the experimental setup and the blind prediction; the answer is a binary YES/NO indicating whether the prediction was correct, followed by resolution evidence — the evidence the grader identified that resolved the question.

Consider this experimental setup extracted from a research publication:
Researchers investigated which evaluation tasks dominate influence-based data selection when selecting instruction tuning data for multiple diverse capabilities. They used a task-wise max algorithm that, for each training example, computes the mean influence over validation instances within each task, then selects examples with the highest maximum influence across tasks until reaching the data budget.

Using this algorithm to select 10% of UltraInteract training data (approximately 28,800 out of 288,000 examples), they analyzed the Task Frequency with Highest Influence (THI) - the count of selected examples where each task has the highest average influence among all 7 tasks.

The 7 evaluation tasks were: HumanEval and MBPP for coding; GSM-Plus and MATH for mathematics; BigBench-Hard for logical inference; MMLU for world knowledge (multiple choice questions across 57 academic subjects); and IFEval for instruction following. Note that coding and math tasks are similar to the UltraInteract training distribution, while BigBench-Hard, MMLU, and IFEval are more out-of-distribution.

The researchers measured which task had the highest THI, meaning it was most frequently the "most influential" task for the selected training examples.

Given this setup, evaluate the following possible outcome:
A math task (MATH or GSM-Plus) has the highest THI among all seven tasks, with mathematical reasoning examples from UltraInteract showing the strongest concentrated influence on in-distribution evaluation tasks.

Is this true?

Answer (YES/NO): NO